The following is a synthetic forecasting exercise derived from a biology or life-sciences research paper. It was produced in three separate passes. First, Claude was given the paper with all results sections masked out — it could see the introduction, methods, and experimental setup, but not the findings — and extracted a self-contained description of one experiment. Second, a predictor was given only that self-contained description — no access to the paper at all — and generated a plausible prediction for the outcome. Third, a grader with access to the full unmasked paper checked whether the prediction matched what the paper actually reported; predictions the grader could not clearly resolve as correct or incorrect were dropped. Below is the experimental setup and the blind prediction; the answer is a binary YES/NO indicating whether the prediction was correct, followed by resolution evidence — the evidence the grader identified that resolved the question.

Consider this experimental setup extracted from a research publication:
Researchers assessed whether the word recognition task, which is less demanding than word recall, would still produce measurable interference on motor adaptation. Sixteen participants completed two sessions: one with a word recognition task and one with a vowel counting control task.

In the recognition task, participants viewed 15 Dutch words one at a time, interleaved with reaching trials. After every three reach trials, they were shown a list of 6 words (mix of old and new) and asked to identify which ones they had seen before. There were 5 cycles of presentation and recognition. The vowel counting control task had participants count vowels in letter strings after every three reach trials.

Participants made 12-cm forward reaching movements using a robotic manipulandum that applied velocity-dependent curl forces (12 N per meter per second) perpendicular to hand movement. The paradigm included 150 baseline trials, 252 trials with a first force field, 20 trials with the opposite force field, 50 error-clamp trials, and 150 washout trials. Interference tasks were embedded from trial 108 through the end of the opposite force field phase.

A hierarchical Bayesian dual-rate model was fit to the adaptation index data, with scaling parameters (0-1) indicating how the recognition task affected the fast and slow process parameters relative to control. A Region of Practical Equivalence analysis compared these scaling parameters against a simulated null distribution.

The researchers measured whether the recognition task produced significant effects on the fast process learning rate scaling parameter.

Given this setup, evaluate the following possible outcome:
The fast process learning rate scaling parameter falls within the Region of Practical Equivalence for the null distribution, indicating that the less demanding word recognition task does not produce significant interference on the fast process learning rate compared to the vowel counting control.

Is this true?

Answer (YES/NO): YES